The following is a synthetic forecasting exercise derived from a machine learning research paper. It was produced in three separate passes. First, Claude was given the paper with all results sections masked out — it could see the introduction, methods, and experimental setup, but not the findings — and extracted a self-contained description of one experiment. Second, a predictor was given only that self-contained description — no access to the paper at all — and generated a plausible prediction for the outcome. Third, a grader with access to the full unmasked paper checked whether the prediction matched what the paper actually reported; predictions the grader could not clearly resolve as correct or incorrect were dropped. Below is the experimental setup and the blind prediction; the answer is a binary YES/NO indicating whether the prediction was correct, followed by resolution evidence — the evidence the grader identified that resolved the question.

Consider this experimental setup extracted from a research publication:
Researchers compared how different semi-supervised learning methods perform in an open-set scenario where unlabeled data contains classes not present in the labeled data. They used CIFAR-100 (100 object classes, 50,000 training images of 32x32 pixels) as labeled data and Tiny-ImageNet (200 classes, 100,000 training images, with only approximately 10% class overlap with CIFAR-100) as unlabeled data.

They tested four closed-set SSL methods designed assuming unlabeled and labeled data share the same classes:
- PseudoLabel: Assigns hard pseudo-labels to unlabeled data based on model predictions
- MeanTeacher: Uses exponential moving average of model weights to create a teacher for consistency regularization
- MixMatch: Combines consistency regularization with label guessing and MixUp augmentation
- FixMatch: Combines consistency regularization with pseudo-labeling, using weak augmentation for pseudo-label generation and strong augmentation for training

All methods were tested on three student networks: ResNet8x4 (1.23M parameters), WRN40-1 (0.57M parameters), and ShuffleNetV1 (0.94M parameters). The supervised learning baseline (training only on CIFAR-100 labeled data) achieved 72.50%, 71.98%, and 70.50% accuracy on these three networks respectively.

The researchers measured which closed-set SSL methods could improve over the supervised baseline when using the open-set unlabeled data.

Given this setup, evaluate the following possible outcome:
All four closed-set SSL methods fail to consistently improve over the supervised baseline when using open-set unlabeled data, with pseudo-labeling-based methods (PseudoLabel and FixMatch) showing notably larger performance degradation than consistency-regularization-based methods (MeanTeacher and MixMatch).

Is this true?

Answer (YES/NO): NO